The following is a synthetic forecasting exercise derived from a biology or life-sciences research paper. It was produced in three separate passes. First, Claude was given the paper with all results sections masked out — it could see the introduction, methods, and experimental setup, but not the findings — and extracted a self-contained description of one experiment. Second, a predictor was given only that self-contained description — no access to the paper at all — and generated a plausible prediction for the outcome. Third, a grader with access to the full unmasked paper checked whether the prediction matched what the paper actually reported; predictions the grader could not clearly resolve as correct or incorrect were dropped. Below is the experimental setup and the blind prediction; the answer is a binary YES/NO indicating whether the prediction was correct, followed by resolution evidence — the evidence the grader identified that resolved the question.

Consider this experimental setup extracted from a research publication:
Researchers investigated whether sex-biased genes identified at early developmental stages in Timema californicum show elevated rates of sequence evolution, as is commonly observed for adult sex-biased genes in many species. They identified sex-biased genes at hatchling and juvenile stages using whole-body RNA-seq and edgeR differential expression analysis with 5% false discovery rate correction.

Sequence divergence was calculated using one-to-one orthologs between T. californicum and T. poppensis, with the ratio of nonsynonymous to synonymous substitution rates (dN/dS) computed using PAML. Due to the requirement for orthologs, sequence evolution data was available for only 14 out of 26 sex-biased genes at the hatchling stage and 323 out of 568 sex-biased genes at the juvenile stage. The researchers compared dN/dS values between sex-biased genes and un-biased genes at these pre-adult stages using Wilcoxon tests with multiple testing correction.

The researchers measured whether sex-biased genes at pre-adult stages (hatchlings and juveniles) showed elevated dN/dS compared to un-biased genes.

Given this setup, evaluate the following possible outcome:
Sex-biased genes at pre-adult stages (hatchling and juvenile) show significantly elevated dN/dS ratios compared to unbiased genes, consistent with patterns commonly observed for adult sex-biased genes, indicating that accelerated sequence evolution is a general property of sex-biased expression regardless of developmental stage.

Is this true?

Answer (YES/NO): NO